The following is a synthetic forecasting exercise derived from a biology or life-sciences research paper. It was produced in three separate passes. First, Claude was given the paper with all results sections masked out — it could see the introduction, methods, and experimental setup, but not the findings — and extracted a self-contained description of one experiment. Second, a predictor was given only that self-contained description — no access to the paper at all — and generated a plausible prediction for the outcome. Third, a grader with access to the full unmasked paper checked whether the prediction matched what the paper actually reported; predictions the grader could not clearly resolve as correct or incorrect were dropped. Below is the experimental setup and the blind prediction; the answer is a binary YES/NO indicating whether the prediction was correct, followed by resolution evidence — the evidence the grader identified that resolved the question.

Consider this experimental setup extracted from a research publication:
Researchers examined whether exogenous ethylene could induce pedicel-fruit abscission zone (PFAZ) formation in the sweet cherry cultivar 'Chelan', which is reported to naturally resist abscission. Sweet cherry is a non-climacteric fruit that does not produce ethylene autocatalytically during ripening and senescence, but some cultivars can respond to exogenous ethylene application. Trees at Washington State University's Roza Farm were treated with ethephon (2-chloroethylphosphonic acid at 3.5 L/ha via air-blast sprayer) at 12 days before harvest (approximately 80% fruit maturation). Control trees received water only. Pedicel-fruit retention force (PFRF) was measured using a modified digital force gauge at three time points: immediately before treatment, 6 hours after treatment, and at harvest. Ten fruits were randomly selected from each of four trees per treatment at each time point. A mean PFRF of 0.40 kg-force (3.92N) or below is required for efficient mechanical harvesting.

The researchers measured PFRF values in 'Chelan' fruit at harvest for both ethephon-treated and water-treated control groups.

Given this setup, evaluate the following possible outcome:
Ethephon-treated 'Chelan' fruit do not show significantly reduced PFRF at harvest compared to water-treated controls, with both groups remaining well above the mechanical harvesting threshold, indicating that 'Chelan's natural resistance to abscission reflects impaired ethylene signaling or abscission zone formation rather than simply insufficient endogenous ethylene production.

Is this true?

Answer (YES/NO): NO